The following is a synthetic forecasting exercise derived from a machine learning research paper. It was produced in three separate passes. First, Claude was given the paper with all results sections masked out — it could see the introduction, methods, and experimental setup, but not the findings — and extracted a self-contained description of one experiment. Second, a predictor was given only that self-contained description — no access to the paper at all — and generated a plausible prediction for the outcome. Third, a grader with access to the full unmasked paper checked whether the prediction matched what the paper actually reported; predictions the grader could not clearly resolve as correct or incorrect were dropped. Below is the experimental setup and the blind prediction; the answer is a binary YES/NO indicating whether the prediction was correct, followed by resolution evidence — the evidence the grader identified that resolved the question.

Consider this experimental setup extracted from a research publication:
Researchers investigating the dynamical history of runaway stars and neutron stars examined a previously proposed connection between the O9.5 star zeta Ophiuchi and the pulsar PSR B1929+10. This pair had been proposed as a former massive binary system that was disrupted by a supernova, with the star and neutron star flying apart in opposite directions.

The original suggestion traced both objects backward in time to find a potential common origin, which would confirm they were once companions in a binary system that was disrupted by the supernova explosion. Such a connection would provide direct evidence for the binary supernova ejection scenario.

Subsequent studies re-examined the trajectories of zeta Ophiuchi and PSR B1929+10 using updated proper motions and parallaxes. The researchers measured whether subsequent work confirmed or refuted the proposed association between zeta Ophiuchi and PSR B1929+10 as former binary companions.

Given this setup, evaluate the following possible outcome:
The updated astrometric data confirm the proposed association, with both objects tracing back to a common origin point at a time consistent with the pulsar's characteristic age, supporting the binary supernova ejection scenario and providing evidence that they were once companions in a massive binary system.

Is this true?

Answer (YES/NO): NO